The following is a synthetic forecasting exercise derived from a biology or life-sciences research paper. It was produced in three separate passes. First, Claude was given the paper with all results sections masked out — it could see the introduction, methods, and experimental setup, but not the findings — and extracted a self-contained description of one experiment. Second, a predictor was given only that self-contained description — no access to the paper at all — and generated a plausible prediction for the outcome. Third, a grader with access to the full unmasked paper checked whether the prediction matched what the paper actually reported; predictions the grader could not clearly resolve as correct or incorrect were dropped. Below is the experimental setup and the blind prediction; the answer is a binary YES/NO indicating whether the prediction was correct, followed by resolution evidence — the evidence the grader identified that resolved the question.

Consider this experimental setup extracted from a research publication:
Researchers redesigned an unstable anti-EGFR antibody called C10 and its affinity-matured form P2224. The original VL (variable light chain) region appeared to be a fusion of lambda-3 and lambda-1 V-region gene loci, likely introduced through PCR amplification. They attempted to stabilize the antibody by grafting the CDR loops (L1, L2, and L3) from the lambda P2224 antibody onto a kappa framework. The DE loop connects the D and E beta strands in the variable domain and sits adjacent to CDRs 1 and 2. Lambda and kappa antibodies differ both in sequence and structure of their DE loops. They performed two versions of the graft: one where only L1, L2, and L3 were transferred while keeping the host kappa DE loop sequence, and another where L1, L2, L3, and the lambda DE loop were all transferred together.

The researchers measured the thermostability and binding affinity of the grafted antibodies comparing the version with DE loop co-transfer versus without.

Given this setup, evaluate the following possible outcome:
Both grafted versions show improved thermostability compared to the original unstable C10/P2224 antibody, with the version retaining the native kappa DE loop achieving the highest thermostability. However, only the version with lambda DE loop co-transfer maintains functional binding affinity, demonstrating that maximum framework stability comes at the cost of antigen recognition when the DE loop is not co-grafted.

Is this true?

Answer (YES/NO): NO